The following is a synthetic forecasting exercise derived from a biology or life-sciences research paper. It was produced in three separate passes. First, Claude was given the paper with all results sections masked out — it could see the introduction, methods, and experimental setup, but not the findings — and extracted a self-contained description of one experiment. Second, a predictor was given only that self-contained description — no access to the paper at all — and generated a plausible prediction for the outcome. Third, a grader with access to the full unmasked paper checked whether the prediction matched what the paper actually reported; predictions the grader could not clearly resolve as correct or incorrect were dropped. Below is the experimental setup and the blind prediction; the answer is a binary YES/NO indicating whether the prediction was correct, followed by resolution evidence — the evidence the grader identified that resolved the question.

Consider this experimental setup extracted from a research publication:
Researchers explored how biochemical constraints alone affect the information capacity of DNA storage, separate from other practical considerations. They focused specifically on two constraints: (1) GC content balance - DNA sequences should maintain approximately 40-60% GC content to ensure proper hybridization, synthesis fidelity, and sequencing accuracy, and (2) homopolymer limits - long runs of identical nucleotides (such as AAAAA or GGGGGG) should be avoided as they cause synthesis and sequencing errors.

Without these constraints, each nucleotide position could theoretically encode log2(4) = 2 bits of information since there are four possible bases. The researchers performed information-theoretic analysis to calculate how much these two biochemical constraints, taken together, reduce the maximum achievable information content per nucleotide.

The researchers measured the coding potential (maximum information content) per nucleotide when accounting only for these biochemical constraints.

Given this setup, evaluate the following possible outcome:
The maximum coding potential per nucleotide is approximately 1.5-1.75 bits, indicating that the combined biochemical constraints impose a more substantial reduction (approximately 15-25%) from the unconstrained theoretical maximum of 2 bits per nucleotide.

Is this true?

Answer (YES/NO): NO